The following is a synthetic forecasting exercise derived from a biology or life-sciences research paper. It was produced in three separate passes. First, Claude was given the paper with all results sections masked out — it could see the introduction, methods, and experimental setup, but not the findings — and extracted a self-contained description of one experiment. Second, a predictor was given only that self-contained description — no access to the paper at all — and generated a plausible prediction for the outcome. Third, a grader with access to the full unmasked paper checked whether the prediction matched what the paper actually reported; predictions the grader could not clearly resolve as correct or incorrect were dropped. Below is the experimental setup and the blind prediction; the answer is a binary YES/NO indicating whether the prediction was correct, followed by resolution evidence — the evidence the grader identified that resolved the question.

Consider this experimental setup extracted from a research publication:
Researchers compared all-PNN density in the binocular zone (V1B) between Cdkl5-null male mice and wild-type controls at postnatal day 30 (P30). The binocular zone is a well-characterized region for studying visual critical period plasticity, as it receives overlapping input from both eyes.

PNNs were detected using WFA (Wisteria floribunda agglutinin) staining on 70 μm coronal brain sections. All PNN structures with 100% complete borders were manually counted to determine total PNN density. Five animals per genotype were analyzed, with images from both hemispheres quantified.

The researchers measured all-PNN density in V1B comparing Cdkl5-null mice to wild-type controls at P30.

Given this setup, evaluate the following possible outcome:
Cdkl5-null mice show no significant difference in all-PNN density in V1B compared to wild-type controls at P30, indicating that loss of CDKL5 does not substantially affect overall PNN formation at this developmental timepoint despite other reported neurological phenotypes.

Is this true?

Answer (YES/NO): YES